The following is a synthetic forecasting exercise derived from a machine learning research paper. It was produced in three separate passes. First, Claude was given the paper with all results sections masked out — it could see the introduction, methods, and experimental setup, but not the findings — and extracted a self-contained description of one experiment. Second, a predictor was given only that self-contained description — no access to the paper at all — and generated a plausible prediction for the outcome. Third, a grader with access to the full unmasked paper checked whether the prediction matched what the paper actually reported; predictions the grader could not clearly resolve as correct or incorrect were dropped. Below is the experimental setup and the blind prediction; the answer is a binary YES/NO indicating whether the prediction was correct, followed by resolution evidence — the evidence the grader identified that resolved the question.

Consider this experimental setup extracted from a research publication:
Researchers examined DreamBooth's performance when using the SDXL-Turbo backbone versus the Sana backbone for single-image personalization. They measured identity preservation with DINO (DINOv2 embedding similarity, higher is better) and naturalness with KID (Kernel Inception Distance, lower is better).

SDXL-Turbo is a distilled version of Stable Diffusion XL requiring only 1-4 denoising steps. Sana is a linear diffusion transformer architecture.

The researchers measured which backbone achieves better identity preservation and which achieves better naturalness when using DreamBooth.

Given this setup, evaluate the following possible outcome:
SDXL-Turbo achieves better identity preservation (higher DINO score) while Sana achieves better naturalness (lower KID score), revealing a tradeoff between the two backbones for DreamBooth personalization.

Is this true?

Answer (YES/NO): YES